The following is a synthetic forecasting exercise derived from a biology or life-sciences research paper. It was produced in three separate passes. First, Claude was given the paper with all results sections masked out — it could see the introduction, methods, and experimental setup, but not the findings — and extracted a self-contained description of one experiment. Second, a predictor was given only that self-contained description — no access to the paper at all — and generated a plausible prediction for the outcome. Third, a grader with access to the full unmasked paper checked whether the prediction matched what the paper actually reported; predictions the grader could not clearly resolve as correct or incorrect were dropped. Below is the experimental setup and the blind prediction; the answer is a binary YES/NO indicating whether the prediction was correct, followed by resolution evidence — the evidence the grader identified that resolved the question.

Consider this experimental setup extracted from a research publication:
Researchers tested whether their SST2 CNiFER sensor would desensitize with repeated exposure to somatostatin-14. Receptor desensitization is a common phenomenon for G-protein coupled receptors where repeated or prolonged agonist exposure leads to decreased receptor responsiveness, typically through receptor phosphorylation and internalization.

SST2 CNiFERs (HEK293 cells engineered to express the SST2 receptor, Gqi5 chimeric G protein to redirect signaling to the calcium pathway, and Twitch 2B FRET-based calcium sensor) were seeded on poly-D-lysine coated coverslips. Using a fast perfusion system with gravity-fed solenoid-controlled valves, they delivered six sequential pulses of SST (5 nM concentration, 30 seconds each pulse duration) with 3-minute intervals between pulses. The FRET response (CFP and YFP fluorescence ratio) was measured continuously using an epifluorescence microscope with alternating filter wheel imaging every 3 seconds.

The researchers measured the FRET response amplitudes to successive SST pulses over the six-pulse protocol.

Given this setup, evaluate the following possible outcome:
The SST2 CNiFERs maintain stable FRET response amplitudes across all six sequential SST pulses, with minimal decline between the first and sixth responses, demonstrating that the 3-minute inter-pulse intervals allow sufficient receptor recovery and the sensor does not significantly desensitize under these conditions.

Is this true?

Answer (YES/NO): NO